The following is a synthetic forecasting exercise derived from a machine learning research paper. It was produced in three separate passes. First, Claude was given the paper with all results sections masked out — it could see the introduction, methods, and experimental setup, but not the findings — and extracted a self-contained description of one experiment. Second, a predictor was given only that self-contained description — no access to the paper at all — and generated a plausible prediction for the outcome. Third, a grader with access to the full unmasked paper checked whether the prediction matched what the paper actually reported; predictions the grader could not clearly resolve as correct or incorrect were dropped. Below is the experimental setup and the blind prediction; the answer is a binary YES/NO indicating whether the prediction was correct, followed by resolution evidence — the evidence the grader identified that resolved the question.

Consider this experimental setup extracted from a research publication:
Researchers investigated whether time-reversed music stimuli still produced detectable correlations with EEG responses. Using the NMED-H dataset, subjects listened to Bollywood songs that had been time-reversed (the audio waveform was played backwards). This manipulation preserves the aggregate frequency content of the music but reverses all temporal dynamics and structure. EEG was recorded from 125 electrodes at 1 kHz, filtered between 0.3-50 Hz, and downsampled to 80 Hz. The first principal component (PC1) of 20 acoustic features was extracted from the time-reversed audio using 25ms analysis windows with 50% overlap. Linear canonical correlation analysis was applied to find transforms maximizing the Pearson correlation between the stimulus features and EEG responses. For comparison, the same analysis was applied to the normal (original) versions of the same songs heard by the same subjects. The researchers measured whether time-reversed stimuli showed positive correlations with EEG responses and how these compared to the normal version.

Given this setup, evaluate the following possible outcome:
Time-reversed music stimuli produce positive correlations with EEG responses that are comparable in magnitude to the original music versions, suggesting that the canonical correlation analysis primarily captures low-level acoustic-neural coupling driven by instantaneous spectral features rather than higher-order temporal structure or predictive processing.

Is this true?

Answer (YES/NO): NO